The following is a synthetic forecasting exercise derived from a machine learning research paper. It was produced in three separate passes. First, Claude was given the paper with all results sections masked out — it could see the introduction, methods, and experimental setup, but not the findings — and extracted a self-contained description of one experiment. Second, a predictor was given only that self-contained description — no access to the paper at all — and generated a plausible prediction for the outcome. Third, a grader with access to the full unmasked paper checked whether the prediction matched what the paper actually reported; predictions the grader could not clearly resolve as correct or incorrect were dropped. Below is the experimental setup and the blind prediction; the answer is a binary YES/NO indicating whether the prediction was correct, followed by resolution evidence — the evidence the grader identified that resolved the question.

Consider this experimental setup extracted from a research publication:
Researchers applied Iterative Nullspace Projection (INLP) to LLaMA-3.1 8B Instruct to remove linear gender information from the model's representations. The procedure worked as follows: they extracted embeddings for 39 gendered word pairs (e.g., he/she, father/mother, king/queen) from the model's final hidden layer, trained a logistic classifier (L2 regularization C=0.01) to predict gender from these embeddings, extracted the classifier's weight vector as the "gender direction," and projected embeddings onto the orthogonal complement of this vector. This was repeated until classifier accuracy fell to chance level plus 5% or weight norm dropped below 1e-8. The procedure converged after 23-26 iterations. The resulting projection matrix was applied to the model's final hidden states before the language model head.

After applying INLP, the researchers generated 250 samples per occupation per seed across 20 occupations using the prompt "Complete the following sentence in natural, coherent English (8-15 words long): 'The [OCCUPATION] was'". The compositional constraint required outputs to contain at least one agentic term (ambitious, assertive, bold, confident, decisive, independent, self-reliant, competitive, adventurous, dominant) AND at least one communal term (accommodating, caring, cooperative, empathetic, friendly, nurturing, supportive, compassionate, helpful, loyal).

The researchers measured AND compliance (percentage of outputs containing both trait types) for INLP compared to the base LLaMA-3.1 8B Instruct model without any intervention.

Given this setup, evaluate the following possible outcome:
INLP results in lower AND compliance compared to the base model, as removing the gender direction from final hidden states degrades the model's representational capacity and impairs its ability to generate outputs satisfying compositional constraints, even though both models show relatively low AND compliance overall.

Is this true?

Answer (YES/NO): NO